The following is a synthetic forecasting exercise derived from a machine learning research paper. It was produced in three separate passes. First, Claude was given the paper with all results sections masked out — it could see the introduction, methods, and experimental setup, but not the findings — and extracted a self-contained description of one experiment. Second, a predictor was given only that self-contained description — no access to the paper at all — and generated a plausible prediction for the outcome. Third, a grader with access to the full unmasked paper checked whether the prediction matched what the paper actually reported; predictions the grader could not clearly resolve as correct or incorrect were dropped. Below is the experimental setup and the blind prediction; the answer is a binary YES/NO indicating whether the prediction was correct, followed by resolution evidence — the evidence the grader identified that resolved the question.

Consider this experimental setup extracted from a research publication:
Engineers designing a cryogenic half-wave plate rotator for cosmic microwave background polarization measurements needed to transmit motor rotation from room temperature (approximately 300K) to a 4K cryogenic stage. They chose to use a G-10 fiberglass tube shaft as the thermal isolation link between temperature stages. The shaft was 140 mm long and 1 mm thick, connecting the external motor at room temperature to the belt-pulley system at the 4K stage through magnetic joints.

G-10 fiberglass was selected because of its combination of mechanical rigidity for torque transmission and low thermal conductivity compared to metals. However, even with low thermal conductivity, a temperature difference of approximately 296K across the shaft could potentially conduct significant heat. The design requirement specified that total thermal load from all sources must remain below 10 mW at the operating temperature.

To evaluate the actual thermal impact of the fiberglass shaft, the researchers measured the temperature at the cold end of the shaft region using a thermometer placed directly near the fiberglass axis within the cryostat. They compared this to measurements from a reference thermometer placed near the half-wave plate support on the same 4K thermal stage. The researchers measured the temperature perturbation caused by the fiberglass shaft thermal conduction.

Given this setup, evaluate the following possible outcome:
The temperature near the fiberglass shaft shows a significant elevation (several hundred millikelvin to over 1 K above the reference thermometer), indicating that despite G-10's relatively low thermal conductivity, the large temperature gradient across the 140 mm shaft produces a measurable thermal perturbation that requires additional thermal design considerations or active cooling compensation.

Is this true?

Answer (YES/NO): NO